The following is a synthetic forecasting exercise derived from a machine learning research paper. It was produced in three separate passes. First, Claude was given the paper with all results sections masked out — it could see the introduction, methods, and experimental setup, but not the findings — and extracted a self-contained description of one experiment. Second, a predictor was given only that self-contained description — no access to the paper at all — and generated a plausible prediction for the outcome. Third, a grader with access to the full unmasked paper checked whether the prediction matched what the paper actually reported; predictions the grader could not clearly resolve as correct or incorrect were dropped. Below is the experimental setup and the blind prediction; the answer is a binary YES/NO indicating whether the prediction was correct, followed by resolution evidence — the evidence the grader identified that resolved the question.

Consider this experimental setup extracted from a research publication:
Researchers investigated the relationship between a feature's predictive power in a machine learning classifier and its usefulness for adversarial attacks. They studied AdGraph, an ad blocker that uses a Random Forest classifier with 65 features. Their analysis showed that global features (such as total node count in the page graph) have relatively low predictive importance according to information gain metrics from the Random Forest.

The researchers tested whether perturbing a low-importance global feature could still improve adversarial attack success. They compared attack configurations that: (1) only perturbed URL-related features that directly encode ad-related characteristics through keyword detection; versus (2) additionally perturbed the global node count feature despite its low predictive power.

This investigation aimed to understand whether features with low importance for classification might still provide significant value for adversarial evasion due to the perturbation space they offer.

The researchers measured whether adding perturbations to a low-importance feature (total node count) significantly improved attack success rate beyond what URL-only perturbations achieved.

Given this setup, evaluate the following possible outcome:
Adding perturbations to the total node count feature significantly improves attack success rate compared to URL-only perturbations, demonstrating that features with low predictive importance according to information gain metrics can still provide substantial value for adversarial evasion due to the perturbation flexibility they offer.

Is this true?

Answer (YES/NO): YES